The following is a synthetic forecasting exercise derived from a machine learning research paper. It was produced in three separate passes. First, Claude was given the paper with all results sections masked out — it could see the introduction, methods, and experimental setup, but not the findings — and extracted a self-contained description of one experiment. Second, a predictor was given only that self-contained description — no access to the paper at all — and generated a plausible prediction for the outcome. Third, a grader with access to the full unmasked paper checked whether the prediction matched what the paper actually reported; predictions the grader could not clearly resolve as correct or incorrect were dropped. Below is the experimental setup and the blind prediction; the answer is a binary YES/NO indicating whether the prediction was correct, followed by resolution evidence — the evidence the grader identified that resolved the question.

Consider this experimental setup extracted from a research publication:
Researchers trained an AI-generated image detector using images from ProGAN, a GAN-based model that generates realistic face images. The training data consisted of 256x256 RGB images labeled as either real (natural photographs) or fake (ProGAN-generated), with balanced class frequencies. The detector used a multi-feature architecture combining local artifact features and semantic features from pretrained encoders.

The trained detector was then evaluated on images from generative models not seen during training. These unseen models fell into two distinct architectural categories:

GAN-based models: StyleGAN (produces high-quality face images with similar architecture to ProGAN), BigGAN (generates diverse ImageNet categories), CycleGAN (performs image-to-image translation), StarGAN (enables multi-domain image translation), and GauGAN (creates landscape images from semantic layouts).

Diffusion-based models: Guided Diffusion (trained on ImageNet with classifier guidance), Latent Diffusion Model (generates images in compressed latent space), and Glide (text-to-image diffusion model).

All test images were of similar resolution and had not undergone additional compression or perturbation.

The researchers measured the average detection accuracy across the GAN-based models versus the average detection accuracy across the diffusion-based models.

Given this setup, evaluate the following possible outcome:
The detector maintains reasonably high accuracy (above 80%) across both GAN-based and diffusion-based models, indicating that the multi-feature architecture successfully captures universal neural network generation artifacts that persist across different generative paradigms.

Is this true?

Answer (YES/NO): YES